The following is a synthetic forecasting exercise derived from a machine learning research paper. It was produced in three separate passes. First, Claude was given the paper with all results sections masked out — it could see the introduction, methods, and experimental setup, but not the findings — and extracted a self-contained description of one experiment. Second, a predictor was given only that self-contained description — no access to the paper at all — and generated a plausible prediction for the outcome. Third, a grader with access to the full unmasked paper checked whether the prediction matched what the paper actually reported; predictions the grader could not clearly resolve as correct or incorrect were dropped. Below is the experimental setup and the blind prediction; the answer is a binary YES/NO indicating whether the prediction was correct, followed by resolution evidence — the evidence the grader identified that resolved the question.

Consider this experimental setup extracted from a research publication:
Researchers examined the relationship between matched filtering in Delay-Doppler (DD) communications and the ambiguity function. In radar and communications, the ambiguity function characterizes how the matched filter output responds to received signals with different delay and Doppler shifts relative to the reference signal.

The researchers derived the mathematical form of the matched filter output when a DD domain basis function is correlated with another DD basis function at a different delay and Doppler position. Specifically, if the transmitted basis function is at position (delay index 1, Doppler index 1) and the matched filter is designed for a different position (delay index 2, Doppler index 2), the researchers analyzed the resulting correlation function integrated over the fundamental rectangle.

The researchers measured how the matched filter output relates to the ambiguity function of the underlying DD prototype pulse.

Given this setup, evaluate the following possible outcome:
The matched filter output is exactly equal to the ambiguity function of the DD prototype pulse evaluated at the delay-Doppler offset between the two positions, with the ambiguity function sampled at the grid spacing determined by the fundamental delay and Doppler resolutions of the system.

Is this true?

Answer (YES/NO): NO